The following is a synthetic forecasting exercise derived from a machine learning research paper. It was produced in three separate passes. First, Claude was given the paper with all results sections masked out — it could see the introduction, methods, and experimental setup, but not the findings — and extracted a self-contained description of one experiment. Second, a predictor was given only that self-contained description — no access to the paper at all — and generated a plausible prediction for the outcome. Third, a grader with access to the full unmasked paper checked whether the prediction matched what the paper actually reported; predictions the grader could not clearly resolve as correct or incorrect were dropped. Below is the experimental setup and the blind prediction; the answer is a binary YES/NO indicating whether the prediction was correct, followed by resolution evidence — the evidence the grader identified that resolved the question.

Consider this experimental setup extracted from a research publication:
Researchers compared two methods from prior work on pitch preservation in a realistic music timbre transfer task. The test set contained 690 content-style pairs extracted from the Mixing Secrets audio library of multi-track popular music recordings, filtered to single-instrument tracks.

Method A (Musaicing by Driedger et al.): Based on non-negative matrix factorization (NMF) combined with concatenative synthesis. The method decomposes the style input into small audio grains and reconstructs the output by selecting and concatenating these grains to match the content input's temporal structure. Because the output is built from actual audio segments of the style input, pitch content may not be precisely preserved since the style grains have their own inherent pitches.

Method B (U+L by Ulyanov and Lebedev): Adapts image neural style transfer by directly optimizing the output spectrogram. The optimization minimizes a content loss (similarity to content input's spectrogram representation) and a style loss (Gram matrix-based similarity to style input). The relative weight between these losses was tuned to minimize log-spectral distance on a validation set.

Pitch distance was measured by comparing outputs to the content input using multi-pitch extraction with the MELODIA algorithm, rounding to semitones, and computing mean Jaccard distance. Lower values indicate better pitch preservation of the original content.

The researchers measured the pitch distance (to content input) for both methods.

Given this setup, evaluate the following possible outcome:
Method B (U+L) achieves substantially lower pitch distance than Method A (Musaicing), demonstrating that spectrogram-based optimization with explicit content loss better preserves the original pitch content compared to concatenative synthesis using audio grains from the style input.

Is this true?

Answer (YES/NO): NO